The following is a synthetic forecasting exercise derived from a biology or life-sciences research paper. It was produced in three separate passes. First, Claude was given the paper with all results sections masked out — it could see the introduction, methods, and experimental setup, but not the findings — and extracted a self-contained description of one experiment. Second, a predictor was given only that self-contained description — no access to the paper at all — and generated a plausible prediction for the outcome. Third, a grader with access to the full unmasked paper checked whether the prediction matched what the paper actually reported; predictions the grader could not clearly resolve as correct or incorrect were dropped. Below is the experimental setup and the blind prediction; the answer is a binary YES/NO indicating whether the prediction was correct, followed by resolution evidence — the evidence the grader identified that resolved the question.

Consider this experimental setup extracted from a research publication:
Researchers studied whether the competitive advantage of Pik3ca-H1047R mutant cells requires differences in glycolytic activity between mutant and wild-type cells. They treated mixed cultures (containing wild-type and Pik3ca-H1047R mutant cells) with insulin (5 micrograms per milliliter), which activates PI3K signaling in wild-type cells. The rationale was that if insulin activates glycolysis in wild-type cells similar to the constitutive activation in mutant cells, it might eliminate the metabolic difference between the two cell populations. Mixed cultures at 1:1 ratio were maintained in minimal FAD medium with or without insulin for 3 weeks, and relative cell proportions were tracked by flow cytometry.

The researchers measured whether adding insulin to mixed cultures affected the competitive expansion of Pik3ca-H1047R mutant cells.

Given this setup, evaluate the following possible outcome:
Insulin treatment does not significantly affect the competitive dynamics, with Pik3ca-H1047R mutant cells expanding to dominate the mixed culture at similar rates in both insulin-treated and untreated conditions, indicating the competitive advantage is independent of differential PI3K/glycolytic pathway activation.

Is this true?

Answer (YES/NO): NO